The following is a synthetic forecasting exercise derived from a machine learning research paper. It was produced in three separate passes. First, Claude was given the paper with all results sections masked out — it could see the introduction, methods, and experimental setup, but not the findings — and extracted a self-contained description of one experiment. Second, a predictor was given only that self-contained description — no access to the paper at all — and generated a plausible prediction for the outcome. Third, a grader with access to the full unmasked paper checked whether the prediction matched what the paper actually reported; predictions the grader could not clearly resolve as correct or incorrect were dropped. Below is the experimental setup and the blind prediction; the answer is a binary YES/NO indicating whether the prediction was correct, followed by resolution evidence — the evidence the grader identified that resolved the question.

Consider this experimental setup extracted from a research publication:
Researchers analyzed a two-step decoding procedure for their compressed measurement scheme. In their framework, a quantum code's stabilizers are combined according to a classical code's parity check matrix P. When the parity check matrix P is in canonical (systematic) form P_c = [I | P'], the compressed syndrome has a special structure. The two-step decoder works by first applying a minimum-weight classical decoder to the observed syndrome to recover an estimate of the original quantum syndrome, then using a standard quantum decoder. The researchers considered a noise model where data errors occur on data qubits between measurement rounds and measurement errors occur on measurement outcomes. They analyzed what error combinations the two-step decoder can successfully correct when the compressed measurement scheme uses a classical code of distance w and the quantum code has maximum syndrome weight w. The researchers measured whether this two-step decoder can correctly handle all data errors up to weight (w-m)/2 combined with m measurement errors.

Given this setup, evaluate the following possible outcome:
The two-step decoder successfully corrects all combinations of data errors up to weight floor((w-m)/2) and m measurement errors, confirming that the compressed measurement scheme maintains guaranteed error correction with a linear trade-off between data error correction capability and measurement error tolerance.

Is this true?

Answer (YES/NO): YES